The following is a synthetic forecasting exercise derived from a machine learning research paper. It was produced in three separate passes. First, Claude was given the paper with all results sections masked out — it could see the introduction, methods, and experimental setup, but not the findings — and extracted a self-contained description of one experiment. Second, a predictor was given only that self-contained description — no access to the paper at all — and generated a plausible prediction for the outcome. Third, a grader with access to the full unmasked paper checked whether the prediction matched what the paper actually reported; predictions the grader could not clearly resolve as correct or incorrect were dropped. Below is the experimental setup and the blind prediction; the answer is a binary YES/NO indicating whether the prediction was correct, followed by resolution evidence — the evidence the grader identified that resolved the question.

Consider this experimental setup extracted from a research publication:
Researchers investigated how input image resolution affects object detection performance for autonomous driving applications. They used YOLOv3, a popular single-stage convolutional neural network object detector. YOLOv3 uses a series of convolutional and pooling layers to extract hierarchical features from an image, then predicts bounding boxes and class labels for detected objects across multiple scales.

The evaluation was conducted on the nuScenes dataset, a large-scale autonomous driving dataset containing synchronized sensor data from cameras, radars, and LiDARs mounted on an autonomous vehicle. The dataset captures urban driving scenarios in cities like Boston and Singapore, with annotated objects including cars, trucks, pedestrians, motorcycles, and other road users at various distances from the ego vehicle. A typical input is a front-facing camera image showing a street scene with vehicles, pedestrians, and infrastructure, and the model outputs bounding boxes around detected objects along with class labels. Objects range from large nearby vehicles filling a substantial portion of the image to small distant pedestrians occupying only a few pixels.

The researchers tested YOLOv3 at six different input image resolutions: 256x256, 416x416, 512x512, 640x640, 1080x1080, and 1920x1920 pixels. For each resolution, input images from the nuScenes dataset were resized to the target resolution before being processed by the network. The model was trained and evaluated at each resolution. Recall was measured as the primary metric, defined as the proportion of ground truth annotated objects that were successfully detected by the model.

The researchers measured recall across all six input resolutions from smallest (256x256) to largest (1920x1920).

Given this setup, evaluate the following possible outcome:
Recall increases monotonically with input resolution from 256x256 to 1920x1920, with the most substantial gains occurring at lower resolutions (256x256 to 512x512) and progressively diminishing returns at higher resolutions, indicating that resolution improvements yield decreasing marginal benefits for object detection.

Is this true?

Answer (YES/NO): NO